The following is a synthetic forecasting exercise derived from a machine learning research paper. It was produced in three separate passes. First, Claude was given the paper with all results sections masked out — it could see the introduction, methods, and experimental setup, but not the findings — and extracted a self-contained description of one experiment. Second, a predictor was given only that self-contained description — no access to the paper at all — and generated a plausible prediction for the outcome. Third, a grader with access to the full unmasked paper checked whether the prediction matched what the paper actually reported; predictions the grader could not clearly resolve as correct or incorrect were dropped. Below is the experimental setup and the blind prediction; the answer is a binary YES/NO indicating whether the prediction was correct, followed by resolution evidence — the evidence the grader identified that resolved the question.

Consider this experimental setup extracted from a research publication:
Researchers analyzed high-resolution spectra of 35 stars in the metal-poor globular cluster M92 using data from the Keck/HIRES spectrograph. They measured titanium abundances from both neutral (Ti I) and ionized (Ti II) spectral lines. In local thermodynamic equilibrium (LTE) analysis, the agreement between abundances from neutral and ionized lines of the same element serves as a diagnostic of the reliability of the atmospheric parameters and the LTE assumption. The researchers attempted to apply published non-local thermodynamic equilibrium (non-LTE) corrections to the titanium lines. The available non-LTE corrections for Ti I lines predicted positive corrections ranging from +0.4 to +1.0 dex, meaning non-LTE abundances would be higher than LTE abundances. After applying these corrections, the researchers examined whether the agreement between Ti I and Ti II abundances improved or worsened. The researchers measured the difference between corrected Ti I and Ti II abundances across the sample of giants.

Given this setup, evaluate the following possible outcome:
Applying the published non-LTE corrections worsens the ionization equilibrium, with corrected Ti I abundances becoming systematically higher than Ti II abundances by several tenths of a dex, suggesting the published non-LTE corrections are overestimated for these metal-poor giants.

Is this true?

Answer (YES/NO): YES